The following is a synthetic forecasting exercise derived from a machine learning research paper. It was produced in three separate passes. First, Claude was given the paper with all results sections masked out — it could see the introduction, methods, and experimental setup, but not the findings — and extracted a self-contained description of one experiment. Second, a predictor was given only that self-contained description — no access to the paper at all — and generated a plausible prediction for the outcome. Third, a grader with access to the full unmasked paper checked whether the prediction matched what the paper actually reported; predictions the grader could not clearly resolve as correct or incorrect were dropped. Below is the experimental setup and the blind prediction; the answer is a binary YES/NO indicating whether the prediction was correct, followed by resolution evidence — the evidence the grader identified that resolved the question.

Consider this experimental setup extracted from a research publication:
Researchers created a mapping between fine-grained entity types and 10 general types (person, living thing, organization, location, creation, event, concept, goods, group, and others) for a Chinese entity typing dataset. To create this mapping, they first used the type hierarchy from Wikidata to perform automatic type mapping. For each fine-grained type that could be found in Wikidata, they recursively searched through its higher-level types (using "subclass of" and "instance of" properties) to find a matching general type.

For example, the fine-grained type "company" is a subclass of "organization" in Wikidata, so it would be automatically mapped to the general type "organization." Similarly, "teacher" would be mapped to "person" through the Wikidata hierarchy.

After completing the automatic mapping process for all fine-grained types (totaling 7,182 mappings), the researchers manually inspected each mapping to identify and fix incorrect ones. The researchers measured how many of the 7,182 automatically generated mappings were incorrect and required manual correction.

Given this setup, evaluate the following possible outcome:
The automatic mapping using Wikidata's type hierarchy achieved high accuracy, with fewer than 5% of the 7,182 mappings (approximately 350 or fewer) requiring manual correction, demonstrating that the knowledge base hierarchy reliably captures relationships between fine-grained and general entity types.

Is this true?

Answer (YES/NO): NO